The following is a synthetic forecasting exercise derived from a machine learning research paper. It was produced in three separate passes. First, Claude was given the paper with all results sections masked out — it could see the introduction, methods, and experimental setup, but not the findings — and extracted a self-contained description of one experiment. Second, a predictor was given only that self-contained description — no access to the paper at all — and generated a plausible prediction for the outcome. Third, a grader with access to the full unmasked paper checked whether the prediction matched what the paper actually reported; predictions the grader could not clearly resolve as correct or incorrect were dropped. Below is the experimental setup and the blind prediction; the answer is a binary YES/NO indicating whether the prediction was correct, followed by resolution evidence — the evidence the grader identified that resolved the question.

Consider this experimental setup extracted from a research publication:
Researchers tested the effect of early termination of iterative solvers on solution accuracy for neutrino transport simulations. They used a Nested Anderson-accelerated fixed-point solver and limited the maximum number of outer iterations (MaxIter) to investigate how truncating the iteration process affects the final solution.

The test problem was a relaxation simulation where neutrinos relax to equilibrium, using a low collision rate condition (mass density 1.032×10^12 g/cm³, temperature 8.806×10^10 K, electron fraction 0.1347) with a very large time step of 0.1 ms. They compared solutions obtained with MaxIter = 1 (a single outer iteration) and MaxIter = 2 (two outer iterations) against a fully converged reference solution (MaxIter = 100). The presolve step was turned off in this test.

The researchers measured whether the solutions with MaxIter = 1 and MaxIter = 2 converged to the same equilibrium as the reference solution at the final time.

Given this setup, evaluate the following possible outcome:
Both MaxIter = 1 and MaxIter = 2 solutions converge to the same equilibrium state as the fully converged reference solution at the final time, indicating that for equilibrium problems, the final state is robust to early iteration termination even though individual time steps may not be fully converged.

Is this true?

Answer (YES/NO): NO